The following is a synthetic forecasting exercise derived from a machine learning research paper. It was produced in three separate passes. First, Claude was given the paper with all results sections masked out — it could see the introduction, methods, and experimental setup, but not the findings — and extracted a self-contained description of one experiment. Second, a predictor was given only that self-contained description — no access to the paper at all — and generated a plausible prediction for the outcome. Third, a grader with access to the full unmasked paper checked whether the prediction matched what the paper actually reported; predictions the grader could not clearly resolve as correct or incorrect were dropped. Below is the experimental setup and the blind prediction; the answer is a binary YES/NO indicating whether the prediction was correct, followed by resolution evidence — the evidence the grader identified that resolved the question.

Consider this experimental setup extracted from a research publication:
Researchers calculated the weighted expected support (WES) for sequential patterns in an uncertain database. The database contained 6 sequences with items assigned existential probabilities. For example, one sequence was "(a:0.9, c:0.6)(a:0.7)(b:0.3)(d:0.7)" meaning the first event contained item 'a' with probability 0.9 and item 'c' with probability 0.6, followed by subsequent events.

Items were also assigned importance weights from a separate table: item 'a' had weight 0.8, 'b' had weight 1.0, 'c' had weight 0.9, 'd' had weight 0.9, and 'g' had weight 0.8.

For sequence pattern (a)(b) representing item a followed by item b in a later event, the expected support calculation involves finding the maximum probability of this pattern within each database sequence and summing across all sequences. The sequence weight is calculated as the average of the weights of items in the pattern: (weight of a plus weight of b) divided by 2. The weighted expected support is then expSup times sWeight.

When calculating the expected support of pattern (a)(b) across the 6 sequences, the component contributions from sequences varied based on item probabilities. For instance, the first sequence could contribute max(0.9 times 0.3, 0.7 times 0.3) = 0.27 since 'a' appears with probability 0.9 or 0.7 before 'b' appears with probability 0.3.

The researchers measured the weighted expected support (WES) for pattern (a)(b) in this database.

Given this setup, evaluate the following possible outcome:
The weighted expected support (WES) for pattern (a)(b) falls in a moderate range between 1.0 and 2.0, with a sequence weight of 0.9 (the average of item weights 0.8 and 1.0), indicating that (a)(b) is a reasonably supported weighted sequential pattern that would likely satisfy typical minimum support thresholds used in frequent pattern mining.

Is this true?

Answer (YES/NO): NO